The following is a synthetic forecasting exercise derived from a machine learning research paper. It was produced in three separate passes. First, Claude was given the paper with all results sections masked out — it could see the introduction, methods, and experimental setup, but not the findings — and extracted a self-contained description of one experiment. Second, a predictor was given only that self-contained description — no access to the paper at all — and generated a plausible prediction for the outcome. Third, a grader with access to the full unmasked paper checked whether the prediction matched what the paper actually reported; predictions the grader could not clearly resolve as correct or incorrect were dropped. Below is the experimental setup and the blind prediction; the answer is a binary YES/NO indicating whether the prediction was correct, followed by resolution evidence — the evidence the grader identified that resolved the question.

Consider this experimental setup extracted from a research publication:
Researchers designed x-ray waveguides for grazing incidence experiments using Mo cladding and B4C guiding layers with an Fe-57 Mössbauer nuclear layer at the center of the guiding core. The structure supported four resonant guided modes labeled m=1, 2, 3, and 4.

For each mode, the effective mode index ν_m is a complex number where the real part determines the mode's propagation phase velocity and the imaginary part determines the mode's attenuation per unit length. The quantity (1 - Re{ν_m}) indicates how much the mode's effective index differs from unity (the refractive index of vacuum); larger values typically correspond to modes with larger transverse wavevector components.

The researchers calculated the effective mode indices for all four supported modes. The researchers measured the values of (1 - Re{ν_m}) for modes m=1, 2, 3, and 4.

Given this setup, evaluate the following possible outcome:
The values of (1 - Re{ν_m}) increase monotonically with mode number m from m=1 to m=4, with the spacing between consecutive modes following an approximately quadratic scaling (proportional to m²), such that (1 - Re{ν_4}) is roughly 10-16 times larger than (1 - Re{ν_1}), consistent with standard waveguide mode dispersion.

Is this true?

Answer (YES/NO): NO